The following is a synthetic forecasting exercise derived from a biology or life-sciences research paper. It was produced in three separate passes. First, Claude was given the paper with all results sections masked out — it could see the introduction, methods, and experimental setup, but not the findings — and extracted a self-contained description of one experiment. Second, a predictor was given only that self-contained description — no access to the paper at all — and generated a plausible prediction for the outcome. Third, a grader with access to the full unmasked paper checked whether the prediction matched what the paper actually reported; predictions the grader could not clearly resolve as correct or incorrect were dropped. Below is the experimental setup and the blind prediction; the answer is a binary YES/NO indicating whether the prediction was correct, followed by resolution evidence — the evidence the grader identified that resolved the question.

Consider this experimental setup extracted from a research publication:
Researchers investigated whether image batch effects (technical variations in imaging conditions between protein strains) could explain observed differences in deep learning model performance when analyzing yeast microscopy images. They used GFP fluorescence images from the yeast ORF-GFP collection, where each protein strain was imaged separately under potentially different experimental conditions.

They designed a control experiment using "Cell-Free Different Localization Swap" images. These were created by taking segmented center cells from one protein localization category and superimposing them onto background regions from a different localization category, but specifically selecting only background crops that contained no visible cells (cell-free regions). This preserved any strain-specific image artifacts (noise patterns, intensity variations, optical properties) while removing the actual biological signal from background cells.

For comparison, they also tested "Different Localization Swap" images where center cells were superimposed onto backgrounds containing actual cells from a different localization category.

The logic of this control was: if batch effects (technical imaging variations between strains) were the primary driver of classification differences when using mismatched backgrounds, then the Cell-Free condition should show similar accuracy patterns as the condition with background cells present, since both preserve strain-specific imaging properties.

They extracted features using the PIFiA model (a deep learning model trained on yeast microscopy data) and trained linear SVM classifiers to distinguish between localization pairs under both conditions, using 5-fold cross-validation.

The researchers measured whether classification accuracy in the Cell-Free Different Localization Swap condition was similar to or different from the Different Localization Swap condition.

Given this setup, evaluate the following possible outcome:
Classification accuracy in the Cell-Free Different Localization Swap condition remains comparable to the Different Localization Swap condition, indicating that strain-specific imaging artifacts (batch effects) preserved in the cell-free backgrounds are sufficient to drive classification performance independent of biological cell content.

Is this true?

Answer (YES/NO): NO